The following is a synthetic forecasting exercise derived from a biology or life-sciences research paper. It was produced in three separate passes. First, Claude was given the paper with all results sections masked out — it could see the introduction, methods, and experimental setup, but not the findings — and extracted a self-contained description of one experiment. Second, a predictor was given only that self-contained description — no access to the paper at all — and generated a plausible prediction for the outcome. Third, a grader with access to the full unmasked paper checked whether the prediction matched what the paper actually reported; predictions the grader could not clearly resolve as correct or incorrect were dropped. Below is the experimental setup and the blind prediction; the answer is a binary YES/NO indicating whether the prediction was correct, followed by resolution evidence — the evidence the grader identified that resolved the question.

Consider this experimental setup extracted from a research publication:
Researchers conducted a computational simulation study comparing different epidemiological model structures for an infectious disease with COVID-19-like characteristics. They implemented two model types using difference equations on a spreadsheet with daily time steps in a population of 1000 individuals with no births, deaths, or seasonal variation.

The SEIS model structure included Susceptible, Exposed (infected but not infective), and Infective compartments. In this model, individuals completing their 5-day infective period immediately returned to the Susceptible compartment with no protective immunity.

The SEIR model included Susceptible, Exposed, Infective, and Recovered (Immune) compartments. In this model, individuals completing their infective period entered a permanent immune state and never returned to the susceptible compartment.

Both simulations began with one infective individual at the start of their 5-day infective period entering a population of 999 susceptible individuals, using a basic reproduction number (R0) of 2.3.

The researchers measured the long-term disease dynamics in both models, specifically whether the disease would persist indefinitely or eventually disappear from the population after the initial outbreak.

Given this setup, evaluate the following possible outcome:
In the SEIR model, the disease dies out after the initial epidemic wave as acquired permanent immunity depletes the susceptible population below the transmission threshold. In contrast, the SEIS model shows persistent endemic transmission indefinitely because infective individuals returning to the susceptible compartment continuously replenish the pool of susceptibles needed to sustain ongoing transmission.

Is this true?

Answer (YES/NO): YES